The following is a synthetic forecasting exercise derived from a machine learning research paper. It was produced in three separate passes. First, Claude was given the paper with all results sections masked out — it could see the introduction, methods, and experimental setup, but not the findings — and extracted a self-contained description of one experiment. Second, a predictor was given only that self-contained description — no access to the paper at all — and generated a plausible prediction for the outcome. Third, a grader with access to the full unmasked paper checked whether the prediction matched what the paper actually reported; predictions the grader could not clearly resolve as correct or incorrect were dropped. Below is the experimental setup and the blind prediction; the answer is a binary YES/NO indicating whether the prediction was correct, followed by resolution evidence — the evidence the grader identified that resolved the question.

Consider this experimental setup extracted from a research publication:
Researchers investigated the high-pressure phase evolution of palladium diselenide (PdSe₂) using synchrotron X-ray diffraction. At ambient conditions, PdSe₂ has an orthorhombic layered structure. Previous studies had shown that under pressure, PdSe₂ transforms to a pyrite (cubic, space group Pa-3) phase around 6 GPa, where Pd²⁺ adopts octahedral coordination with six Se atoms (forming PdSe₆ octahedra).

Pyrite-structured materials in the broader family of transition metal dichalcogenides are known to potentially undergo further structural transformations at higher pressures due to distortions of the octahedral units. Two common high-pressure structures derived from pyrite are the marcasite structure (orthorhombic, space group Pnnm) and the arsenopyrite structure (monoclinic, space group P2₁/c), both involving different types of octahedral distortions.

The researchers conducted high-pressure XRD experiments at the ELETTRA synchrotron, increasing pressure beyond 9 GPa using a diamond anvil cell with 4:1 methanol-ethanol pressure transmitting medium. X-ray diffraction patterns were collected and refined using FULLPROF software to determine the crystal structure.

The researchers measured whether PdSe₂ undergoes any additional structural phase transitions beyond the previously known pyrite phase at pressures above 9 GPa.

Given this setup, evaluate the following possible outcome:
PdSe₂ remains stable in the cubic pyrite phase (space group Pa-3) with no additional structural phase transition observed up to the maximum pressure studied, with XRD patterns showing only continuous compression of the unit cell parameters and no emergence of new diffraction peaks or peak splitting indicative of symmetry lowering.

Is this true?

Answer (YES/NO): NO